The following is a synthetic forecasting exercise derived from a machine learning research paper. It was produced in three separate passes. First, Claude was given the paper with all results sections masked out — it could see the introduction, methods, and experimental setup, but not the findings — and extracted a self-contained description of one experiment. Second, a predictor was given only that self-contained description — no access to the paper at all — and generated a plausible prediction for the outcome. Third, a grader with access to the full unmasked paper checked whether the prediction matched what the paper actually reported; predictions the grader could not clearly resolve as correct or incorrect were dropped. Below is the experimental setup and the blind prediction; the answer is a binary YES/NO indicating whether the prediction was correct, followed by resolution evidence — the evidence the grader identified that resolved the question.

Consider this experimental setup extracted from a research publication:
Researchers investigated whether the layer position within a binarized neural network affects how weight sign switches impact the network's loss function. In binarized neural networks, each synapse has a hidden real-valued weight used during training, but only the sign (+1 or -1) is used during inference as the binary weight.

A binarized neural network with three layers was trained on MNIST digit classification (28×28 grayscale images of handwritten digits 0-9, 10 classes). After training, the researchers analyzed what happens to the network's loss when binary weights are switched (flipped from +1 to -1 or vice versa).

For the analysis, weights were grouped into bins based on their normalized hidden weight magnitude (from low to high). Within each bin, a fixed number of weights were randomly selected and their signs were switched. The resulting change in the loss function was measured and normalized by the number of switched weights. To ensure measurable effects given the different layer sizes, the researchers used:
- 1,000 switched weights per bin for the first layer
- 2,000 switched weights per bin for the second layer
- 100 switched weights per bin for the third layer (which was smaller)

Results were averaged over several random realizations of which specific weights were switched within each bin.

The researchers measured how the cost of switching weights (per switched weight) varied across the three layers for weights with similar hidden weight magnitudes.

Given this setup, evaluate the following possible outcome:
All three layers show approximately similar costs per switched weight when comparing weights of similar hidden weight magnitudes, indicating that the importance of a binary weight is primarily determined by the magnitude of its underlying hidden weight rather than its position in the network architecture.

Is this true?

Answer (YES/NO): NO